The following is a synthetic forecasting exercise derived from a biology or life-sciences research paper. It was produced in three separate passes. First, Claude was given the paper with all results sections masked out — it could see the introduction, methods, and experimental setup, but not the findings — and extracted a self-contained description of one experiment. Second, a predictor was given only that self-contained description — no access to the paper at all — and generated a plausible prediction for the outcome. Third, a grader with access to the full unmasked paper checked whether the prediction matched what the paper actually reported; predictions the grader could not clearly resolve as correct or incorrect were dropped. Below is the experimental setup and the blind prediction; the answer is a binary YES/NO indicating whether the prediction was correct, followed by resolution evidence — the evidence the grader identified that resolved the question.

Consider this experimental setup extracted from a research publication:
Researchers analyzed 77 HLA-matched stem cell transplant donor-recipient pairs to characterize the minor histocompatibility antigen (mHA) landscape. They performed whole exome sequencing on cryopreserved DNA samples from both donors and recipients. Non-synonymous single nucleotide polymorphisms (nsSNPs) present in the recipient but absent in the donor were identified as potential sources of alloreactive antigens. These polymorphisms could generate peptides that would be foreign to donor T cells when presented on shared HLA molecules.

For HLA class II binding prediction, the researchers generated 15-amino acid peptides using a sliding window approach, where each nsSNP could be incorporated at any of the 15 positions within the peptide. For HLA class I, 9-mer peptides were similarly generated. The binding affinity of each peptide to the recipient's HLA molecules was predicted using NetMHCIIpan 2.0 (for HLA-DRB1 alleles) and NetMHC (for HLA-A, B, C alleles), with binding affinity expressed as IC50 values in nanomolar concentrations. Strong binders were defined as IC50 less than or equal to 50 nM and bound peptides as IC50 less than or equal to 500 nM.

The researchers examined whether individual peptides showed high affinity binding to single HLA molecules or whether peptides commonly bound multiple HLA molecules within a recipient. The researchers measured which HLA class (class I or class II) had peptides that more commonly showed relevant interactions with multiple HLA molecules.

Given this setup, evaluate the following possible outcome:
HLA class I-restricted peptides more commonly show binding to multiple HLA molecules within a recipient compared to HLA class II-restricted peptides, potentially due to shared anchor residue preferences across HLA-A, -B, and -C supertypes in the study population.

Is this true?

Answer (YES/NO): NO